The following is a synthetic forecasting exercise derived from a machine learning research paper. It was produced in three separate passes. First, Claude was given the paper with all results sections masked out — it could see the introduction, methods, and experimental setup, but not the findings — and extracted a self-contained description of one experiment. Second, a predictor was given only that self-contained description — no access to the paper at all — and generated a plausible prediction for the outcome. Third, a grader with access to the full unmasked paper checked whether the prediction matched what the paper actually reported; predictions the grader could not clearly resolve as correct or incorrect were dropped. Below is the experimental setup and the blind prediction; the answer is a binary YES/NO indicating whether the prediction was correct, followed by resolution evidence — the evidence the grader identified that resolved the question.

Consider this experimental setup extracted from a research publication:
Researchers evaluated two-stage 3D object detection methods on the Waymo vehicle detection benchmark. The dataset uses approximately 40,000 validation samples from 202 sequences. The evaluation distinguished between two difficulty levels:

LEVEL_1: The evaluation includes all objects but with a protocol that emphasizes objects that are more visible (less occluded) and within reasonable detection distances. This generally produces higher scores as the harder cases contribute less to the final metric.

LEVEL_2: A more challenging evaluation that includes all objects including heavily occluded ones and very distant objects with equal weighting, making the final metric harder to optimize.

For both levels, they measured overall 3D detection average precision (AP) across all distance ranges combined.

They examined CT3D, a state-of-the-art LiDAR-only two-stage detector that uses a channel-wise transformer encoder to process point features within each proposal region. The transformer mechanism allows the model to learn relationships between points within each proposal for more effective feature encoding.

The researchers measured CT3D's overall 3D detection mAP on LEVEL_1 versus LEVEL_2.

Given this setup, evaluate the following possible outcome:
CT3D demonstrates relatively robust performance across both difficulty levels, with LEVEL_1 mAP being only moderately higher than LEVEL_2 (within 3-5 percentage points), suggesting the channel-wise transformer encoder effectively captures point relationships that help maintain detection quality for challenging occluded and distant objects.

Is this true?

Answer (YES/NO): NO